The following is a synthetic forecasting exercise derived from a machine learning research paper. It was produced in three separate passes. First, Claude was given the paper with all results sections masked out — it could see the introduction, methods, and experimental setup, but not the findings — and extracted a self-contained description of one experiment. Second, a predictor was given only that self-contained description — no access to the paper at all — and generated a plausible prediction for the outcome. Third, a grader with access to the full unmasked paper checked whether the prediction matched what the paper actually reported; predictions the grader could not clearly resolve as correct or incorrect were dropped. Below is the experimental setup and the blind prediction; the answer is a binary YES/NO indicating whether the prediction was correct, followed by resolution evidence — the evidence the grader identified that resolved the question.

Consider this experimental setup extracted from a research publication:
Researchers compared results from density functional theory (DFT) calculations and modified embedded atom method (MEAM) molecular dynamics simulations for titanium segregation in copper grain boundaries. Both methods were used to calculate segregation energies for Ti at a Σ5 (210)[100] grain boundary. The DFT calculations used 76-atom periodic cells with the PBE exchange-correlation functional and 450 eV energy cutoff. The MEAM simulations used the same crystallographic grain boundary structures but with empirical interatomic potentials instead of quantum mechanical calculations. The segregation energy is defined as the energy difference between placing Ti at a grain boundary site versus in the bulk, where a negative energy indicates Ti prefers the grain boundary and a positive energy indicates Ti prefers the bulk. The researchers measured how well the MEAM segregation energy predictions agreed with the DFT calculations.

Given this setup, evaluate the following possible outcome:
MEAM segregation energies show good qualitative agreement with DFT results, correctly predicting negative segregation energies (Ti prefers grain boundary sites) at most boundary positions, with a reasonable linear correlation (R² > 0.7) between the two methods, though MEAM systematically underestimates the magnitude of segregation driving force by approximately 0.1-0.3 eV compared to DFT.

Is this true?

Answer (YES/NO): NO